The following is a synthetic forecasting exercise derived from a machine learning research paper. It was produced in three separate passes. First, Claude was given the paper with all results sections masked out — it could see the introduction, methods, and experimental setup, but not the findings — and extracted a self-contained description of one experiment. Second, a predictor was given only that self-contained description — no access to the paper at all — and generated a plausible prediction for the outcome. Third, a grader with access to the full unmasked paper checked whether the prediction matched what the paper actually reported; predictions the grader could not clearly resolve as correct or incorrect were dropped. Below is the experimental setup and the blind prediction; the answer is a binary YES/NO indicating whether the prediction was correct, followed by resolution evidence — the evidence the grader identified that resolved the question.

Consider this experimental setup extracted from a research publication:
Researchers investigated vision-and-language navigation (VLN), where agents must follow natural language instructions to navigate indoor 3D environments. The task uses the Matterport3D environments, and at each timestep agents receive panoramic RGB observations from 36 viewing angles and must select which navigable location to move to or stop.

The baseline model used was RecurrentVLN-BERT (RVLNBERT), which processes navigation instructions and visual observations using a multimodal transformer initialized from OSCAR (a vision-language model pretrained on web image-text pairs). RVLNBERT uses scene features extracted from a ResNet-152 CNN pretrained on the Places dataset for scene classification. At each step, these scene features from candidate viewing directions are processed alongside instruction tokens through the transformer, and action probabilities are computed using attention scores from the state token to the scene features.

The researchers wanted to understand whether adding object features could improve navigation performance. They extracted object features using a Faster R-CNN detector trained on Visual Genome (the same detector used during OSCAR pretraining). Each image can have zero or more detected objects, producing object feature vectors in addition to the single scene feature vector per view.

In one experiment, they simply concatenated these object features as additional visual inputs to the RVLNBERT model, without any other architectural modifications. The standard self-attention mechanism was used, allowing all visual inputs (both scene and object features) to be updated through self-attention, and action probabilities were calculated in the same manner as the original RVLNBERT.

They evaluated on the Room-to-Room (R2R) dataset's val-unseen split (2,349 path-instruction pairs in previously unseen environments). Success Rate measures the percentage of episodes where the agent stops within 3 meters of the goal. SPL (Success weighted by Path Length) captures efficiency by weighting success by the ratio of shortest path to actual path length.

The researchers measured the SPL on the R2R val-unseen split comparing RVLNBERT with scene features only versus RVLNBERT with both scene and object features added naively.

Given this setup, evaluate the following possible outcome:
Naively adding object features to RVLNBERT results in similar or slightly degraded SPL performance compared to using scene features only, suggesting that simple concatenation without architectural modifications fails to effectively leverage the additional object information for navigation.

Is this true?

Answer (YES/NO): YES